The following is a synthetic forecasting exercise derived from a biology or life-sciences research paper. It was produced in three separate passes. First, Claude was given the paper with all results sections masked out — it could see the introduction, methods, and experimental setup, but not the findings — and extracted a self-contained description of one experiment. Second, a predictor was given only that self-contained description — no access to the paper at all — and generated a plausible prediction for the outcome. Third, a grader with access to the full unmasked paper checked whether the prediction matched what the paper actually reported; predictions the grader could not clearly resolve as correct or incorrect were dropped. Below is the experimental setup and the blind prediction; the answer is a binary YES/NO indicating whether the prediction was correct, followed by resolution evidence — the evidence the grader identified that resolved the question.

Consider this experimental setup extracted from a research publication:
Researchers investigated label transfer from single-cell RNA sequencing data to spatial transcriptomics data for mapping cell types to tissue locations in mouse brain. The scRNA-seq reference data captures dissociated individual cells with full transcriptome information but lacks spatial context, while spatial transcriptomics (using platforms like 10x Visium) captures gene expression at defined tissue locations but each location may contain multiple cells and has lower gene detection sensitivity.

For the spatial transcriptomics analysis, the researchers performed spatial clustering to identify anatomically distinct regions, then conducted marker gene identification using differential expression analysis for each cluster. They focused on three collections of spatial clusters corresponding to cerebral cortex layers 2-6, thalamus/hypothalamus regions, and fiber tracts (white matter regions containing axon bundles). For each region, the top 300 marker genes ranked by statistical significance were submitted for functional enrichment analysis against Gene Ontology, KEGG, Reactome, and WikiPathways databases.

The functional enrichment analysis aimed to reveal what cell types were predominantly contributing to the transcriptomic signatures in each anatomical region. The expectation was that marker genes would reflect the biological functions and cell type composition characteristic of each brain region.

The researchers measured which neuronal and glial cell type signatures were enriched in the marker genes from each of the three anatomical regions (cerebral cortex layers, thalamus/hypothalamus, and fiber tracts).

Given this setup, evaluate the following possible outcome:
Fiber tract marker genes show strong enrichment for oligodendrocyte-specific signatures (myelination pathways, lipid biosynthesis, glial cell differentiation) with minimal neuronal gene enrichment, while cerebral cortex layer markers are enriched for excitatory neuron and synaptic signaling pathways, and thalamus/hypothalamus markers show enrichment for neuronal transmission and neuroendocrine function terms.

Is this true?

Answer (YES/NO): NO